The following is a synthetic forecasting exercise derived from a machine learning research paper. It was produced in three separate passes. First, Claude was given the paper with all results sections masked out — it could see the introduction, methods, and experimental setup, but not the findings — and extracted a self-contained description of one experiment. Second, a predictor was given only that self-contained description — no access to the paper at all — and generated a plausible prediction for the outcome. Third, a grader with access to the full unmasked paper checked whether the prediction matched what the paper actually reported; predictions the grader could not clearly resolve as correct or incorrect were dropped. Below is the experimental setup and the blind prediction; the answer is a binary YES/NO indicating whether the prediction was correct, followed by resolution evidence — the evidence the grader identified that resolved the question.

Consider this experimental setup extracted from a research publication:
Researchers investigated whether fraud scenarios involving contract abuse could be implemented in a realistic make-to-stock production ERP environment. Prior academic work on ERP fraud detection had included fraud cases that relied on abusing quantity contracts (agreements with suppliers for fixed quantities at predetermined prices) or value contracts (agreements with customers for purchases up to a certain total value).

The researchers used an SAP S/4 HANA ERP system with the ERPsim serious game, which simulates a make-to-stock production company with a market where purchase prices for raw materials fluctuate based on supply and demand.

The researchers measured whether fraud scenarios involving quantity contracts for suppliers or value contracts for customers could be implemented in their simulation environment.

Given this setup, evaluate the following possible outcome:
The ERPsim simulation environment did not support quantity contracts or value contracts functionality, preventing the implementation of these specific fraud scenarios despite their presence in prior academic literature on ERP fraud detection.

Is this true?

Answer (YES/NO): YES